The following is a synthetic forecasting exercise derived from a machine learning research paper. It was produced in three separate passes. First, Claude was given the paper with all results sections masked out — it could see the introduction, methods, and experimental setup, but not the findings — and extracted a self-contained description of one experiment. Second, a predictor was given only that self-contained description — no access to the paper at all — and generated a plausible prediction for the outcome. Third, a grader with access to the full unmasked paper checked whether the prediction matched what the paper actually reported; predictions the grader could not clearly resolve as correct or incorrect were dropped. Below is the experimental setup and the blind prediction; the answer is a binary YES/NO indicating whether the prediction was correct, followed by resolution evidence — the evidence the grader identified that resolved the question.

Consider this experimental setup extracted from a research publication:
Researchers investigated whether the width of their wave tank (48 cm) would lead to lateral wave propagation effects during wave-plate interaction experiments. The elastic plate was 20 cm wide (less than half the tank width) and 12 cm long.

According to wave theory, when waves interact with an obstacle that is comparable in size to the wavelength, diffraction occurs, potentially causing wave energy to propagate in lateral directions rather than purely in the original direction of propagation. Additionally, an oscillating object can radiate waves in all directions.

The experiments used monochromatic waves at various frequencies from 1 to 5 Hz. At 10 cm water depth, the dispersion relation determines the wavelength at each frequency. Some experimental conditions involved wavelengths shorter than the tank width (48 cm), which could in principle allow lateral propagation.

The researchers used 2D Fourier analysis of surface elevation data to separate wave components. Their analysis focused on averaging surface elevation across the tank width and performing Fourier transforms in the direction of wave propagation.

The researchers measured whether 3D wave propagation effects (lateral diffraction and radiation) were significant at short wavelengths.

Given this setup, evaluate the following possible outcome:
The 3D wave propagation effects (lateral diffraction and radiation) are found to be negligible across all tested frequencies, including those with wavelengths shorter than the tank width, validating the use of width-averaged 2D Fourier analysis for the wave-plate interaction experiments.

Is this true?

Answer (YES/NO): NO